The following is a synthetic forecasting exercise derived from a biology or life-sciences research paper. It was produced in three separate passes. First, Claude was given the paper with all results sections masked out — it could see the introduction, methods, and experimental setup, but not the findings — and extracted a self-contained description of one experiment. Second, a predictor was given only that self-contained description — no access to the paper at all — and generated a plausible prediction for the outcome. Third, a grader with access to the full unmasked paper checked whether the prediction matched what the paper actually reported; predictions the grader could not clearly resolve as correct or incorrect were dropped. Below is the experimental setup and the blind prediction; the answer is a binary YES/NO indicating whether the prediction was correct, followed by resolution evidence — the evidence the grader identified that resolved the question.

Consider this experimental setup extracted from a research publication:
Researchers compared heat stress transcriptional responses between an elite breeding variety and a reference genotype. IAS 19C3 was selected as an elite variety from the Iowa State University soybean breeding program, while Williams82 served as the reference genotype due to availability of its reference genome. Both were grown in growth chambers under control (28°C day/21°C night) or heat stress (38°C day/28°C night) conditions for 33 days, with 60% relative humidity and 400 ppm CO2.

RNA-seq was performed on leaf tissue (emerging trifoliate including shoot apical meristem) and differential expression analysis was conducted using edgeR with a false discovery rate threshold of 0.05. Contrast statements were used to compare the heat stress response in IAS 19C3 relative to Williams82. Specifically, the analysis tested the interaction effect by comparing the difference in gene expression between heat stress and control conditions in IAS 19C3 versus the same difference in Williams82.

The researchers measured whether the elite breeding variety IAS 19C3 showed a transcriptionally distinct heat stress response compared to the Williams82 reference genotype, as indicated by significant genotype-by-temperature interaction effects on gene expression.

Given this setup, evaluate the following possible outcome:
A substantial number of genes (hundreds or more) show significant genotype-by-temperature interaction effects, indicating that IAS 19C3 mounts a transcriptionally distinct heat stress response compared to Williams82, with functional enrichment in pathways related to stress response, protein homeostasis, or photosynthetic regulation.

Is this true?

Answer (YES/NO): YES